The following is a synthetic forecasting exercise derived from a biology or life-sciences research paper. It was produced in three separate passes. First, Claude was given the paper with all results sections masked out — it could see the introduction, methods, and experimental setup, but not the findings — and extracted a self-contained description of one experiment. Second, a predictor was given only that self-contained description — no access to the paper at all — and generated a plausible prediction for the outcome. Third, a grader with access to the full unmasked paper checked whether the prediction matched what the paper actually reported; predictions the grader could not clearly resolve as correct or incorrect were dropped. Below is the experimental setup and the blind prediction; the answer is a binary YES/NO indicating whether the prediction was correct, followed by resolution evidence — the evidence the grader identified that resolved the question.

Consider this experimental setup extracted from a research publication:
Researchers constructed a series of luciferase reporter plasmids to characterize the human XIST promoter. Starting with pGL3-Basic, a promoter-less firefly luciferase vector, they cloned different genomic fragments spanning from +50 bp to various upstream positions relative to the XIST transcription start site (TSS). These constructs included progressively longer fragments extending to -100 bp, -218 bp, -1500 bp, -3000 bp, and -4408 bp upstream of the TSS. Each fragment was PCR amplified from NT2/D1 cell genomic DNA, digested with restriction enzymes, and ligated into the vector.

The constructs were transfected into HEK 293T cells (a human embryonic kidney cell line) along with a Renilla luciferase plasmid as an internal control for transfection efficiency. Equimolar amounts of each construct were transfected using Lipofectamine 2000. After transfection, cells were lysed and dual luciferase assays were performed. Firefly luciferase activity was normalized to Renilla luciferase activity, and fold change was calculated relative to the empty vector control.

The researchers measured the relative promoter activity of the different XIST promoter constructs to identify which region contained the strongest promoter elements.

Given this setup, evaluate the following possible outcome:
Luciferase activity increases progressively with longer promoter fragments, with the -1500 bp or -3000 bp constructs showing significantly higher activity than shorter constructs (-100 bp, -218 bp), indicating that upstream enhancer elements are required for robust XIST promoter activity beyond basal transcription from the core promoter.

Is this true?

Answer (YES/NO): NO